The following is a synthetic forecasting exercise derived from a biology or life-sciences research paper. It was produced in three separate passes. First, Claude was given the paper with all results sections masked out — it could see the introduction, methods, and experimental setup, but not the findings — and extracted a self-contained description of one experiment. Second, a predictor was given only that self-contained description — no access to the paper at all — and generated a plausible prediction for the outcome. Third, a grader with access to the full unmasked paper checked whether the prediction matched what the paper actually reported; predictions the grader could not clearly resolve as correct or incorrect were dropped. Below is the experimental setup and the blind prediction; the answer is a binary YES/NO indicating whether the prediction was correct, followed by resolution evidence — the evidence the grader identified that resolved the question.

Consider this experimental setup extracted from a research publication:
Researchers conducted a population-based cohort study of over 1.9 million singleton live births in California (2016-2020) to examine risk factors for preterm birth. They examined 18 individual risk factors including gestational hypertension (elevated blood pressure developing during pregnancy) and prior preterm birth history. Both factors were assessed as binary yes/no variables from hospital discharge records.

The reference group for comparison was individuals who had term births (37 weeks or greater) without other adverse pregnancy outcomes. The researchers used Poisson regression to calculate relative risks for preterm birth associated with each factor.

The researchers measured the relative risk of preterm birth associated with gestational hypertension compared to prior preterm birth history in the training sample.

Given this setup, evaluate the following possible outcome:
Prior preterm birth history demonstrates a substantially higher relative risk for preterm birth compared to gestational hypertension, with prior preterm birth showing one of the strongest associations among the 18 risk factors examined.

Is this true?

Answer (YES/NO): NO